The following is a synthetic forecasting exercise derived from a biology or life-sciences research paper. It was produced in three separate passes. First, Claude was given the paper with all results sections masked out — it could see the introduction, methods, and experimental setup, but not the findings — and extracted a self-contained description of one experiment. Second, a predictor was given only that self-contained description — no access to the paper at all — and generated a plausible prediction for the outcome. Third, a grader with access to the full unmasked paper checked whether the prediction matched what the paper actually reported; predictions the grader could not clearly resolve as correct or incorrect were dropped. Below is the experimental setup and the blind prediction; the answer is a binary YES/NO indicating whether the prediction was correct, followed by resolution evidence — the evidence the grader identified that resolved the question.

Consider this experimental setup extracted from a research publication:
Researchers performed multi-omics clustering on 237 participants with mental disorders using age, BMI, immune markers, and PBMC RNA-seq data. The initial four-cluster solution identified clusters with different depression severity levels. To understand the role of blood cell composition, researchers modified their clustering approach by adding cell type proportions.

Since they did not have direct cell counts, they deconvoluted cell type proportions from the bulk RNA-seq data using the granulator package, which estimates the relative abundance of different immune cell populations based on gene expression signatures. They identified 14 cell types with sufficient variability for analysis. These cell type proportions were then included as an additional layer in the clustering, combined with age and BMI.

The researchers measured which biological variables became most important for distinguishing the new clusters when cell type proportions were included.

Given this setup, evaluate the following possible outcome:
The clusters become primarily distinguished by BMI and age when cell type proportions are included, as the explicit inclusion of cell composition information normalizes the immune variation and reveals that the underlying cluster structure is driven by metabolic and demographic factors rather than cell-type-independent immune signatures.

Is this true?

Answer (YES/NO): NO